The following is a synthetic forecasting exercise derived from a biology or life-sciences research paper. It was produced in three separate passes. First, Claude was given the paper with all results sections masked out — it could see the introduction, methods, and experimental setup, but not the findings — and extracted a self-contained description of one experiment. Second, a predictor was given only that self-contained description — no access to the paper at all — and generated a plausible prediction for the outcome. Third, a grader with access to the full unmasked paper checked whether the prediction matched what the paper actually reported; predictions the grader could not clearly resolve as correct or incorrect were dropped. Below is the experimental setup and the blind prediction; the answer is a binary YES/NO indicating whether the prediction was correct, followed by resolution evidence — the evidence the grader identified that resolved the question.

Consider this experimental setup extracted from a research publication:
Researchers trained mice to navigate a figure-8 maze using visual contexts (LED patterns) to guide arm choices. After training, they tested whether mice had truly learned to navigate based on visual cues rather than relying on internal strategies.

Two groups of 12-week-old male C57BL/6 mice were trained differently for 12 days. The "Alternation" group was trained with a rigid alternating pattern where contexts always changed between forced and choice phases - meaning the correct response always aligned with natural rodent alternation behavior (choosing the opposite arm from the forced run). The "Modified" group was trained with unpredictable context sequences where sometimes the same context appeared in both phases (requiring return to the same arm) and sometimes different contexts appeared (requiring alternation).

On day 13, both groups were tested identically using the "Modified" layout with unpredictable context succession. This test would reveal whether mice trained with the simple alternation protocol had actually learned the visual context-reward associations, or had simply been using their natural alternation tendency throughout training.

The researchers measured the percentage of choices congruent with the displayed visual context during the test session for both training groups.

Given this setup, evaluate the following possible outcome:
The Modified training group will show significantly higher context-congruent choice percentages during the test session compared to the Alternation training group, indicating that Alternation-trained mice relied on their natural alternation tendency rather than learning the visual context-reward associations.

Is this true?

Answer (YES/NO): NO